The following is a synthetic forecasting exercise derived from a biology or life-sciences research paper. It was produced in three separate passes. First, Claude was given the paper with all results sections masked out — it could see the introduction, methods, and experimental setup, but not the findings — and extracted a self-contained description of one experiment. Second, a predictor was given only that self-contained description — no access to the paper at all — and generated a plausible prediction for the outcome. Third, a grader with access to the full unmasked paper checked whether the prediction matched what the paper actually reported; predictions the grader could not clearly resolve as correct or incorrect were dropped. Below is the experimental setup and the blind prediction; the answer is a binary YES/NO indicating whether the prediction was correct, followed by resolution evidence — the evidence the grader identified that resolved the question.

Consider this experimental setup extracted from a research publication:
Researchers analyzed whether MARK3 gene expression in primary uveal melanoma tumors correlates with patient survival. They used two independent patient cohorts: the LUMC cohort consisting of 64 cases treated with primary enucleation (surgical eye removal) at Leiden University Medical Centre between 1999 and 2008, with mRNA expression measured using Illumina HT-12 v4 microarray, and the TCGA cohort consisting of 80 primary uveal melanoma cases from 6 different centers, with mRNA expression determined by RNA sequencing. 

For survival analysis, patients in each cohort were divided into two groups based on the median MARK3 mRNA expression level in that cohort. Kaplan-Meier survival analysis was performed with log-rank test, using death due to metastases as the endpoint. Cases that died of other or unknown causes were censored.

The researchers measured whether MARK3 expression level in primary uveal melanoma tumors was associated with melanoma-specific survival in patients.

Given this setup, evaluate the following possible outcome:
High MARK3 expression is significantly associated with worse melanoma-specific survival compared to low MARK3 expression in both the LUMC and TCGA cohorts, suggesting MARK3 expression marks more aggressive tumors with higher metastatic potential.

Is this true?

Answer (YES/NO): NO